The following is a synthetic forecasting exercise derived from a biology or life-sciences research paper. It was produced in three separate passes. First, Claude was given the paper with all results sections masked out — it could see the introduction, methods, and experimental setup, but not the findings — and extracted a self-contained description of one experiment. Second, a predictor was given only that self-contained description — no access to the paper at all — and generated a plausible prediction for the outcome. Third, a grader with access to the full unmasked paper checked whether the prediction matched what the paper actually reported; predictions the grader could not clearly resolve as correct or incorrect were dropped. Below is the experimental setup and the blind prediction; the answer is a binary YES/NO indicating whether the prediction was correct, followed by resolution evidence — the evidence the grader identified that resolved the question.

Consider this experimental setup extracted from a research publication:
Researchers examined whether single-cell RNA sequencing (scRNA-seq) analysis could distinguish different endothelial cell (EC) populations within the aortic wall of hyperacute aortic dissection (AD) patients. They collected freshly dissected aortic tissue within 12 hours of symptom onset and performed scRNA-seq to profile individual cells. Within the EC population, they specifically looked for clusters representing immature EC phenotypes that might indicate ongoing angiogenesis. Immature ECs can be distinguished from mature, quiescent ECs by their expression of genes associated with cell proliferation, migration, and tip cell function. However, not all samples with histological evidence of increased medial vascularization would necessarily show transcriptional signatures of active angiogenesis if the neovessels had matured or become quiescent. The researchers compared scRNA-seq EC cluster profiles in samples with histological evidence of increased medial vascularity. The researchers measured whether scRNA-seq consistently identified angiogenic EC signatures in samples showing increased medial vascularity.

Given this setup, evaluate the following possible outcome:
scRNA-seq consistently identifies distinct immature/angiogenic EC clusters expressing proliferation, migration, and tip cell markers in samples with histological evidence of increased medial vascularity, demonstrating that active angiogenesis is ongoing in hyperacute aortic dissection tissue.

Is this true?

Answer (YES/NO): NO